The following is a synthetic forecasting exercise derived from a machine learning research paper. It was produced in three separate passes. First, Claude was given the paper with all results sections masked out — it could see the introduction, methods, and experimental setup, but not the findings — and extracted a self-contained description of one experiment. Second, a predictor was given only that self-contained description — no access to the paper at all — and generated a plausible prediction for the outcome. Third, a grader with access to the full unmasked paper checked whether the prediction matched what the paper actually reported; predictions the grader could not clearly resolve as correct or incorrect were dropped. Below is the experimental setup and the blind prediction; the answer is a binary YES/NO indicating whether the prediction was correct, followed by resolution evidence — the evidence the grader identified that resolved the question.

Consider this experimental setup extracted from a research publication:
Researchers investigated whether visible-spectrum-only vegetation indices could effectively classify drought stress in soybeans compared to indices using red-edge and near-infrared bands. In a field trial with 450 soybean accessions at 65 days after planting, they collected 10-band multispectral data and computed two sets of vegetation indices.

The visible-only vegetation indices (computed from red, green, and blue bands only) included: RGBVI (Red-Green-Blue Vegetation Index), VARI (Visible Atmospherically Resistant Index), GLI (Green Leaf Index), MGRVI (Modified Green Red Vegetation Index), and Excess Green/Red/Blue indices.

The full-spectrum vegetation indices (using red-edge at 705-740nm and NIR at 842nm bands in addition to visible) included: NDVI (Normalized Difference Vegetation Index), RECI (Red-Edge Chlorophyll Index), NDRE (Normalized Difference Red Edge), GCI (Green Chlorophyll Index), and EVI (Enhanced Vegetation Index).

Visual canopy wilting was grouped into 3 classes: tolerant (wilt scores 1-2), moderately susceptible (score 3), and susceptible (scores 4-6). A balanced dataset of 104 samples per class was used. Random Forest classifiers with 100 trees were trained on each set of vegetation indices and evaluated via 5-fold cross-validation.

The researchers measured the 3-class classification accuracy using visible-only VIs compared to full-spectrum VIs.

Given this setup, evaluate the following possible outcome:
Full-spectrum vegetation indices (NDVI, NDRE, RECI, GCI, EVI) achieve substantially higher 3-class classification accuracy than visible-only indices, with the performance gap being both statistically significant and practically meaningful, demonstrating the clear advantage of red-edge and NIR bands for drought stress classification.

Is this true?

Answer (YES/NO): YES